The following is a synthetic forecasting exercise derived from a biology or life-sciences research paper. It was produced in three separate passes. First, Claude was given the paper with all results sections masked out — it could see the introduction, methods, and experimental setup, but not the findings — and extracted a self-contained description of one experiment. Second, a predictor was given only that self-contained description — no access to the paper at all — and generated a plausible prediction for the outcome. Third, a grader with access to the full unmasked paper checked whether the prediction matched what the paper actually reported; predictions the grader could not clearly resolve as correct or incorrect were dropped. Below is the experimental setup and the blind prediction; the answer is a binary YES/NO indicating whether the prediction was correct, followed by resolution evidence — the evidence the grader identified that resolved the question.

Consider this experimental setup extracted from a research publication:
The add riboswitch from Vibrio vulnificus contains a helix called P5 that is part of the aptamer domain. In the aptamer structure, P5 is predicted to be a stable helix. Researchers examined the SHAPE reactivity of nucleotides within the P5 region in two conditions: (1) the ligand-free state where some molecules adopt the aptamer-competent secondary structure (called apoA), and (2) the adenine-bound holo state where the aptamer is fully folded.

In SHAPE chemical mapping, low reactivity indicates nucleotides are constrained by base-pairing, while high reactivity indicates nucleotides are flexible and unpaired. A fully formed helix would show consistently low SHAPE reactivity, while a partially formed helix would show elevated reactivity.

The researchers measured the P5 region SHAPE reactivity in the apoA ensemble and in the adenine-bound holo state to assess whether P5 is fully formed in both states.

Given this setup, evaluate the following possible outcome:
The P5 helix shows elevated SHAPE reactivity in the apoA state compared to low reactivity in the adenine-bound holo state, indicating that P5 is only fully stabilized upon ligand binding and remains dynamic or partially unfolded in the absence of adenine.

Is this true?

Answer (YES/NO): NO